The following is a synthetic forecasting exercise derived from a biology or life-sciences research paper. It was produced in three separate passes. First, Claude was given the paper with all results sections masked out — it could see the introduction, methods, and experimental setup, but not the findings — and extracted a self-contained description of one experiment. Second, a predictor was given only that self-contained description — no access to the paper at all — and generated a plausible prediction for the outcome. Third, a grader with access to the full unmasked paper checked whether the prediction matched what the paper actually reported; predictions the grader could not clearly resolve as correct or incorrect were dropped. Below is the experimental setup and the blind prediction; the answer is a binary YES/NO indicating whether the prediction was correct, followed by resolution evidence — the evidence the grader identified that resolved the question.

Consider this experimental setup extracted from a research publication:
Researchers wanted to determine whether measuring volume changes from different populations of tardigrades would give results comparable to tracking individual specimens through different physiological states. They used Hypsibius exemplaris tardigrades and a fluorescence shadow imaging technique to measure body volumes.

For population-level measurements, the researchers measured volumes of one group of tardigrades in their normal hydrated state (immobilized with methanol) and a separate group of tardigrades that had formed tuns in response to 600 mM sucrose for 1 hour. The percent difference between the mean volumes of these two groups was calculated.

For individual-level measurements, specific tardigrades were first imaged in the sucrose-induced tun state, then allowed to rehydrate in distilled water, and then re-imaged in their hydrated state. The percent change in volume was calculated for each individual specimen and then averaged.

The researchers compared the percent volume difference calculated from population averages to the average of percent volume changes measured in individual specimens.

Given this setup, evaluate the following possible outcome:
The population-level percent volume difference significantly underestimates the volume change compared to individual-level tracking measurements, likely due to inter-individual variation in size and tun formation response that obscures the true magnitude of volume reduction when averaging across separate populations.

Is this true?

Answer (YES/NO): NO